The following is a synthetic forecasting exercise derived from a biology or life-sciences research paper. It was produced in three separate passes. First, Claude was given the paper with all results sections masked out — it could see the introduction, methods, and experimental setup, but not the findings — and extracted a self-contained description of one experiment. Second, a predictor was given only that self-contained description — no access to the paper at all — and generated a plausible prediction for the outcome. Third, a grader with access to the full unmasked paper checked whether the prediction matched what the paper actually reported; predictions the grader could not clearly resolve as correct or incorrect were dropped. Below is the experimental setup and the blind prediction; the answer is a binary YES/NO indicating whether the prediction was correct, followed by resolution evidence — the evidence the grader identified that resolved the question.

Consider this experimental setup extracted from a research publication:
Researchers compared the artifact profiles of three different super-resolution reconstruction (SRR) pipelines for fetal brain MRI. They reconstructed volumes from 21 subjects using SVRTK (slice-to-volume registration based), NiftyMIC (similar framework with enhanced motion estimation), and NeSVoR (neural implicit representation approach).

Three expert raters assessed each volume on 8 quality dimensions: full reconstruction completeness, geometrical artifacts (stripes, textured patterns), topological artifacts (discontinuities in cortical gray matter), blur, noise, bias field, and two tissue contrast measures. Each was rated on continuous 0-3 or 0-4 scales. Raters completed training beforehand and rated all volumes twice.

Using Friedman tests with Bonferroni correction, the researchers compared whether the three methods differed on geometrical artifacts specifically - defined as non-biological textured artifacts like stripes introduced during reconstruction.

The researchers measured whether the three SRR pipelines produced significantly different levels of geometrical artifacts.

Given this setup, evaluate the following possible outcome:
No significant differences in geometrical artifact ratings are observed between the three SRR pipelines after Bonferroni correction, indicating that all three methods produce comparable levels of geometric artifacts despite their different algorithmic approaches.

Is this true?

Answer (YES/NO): NO